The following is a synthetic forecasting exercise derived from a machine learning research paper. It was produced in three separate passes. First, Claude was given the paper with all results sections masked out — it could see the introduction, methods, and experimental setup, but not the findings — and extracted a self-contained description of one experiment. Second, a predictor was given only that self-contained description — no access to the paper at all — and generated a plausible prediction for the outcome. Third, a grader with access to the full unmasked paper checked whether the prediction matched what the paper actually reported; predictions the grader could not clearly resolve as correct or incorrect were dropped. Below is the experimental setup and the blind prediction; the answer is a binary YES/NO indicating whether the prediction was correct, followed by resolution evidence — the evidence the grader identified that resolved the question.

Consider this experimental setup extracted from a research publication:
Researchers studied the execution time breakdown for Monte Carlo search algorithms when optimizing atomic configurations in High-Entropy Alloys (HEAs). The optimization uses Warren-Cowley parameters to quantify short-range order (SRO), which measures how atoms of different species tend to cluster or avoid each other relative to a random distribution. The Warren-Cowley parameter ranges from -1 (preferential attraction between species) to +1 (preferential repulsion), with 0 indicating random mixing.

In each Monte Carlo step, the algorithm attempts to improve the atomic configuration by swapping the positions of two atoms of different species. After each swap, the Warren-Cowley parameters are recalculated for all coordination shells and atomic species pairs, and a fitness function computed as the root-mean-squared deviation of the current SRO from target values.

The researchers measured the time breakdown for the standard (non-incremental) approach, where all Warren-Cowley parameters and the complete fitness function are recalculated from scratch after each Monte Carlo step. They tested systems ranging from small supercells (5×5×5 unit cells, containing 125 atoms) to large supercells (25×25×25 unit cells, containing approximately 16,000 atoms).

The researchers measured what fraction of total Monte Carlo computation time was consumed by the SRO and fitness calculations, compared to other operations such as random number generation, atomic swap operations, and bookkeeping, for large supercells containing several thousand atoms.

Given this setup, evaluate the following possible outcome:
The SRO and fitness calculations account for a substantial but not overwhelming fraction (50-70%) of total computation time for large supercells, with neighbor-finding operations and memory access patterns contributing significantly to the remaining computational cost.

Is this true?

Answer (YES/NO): NO